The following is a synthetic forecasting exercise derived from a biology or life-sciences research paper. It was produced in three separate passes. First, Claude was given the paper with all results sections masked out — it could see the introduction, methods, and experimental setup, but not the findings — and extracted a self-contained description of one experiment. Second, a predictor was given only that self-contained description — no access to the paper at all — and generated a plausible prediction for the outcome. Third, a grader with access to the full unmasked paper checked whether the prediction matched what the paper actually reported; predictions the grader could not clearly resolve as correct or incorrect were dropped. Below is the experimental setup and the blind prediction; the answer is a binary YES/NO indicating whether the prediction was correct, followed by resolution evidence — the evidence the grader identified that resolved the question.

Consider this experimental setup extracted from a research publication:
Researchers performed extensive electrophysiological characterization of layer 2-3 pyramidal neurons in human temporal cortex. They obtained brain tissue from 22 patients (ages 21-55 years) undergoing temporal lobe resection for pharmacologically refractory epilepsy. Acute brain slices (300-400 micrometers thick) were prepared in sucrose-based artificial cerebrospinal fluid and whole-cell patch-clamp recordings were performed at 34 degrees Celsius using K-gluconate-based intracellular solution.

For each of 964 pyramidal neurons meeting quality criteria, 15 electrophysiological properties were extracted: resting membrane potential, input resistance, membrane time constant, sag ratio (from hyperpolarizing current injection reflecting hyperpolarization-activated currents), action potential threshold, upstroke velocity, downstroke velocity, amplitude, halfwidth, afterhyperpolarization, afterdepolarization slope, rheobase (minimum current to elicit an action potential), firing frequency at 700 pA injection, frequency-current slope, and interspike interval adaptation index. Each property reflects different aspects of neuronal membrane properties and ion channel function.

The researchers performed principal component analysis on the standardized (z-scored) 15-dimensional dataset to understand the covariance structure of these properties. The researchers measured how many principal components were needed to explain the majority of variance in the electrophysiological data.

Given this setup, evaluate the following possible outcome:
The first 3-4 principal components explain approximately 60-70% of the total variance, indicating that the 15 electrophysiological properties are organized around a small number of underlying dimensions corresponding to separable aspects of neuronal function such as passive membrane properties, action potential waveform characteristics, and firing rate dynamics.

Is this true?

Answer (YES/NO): NO